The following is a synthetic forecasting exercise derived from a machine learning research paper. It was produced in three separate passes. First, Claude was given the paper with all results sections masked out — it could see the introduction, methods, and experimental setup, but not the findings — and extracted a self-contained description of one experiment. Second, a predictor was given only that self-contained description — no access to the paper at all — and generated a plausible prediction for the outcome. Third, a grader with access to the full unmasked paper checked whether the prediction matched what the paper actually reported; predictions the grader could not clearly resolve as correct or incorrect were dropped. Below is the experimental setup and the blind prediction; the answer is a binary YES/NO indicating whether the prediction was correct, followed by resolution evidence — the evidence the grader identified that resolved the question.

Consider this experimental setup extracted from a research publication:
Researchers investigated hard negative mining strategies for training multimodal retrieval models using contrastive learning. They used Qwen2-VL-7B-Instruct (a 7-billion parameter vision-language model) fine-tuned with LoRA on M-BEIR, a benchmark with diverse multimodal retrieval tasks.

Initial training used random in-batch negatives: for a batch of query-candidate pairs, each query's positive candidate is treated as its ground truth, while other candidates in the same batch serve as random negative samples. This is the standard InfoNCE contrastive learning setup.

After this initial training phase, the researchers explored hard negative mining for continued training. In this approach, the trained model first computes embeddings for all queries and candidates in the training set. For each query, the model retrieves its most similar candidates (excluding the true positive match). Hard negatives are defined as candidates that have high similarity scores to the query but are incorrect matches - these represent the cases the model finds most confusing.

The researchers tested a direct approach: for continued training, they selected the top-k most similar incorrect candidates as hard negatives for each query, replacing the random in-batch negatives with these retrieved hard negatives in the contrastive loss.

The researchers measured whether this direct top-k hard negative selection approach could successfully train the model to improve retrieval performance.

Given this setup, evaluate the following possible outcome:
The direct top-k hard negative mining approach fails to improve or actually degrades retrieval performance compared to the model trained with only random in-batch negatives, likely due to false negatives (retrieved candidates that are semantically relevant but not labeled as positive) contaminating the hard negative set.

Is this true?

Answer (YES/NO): YES